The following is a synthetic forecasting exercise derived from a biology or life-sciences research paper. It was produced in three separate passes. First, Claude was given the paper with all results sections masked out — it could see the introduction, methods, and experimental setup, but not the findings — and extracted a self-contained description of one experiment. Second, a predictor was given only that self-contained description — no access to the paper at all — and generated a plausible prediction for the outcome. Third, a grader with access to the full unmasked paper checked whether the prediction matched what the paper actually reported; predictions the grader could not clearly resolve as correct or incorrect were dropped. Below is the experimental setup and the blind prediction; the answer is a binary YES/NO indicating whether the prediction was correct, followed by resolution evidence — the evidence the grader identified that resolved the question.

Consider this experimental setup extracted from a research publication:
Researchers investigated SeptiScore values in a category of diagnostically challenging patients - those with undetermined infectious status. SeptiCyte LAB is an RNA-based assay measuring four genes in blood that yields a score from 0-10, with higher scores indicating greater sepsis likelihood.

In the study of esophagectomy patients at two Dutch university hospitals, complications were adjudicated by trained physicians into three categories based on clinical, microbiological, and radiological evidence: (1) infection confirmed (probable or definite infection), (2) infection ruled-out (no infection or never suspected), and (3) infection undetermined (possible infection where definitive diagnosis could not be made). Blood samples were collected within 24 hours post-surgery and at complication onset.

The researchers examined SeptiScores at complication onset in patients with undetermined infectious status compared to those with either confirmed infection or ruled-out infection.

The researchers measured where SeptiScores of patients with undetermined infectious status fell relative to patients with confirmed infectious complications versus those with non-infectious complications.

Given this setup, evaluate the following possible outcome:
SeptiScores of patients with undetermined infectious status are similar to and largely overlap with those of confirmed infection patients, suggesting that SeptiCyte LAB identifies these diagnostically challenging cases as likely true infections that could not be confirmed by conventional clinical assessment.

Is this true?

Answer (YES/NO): NO